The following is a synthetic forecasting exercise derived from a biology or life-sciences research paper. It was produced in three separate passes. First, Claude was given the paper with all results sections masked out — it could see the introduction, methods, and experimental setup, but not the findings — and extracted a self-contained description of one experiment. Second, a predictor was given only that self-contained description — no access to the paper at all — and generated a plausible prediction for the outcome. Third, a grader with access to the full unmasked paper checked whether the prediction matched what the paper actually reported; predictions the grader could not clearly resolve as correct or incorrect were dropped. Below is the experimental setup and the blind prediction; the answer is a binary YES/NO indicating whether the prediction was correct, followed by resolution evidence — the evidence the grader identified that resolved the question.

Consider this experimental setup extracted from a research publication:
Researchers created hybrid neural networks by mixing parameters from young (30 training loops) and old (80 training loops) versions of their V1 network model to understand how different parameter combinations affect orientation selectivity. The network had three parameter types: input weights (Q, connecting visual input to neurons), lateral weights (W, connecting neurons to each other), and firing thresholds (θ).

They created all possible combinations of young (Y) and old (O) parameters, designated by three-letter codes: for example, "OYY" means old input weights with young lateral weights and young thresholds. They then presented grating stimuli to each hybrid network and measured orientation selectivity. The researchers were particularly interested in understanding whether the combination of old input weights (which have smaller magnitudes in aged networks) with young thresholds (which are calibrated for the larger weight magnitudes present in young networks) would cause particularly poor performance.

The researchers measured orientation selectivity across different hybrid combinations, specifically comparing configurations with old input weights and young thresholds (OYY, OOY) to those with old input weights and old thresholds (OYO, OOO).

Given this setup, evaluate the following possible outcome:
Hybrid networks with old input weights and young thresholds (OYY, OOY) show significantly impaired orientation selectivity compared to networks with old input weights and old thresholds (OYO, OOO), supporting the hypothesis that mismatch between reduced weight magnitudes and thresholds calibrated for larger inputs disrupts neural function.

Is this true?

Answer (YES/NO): YES